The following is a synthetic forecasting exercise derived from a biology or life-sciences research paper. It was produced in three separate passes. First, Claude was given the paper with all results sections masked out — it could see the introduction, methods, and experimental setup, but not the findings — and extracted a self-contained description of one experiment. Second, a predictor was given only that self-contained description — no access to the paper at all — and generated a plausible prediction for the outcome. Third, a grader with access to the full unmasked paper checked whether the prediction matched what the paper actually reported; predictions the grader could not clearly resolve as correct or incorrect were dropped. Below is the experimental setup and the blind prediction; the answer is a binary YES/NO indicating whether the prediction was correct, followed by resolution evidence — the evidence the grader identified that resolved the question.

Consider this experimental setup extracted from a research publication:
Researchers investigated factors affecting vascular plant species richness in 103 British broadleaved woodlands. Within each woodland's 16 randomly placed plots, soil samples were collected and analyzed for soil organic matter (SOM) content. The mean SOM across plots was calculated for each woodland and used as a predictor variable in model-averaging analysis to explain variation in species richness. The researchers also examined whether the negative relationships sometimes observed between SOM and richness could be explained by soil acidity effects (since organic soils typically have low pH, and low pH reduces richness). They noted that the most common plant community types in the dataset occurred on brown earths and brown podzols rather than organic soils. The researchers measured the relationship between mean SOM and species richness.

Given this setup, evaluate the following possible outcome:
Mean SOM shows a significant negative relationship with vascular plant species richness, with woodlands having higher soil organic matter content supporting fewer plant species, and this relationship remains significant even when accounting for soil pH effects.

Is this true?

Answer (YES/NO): YES